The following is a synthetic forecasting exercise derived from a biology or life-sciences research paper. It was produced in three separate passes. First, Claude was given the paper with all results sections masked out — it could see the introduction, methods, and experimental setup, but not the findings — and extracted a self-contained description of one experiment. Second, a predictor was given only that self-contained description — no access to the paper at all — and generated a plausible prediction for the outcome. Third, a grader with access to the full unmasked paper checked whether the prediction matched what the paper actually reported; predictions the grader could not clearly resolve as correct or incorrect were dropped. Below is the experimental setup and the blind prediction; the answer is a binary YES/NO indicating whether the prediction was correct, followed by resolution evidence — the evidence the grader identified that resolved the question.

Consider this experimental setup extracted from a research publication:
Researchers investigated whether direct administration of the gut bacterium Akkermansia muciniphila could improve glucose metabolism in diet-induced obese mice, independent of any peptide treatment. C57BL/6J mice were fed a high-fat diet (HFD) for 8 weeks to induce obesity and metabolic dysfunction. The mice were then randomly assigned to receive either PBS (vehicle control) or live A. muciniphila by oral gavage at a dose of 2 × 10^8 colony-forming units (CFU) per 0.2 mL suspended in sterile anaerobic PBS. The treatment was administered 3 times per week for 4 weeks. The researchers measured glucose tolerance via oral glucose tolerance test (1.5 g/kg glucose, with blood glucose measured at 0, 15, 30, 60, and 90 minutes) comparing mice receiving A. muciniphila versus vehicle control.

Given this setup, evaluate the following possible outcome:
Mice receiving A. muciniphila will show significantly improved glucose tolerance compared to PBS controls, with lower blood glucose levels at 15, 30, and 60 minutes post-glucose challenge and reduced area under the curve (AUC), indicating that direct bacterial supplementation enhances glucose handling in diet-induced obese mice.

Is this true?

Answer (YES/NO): YES